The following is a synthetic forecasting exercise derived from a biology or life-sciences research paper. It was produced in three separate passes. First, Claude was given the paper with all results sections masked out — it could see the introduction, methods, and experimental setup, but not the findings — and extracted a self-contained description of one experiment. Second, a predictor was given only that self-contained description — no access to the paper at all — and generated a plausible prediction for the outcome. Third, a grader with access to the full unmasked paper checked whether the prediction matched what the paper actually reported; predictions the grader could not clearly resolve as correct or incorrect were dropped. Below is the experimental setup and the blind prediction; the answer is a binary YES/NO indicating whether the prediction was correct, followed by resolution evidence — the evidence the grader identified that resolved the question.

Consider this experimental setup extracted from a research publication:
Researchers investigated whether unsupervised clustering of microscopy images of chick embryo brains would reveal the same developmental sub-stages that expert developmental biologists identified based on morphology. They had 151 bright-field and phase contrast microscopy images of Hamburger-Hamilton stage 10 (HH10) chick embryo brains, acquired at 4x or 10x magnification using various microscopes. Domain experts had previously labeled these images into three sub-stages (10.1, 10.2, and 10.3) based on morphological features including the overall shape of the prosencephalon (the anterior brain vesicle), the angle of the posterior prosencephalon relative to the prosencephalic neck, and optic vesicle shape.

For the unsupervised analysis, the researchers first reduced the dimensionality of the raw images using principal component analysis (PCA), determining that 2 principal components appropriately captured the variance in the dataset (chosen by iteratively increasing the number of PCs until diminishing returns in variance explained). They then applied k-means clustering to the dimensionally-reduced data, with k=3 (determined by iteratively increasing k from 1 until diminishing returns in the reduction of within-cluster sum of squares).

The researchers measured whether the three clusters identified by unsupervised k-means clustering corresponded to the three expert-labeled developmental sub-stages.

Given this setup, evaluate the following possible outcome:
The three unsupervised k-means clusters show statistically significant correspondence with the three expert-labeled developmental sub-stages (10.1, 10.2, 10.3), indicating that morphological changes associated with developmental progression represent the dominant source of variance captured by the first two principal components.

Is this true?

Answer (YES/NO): NO